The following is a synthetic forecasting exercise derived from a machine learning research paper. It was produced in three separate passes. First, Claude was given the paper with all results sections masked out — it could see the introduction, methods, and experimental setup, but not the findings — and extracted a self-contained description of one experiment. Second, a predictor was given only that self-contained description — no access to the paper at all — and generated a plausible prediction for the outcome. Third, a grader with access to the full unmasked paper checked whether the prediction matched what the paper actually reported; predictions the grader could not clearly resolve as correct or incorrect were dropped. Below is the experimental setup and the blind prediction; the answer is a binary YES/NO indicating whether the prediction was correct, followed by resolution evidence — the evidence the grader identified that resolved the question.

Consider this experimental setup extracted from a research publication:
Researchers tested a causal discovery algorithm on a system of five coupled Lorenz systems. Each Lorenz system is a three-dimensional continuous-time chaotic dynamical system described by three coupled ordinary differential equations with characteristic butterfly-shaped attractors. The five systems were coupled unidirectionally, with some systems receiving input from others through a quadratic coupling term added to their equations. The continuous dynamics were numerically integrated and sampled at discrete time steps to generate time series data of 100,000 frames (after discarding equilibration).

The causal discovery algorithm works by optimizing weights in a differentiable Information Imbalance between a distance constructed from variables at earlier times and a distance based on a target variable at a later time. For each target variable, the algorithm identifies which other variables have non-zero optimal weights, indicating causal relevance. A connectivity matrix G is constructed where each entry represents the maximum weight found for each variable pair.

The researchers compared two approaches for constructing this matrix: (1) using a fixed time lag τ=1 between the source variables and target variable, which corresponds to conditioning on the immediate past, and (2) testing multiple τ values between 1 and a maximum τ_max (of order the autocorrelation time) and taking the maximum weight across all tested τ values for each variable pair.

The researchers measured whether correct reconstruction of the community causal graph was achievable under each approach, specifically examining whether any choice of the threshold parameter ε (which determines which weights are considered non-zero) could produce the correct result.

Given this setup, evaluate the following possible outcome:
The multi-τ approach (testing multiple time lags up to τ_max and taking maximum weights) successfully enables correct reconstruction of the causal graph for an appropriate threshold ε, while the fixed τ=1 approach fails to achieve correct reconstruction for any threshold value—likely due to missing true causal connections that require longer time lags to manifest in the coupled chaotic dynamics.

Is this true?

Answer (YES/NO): YES